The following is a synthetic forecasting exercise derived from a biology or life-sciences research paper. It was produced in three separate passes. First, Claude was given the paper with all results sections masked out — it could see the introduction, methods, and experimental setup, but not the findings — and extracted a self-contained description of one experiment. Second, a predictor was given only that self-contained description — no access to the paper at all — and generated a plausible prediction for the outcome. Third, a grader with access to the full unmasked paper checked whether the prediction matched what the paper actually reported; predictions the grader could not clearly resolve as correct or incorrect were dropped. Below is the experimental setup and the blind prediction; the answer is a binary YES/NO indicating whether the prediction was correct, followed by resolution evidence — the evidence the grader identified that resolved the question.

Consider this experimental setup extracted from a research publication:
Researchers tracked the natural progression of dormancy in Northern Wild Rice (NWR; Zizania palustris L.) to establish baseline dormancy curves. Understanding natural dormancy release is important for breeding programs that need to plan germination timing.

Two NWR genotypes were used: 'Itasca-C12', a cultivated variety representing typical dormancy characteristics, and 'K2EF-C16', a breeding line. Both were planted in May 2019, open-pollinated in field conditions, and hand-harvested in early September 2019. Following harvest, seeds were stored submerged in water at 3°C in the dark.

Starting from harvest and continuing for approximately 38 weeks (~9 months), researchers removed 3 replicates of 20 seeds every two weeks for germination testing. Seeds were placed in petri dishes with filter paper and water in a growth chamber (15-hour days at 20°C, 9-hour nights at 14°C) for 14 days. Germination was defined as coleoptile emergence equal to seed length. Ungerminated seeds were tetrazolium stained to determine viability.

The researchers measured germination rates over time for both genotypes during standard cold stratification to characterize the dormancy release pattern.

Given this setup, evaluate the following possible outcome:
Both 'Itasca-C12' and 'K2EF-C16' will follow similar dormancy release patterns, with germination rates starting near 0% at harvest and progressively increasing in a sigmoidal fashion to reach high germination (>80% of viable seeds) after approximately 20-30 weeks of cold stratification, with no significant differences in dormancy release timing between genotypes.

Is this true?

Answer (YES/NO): NO